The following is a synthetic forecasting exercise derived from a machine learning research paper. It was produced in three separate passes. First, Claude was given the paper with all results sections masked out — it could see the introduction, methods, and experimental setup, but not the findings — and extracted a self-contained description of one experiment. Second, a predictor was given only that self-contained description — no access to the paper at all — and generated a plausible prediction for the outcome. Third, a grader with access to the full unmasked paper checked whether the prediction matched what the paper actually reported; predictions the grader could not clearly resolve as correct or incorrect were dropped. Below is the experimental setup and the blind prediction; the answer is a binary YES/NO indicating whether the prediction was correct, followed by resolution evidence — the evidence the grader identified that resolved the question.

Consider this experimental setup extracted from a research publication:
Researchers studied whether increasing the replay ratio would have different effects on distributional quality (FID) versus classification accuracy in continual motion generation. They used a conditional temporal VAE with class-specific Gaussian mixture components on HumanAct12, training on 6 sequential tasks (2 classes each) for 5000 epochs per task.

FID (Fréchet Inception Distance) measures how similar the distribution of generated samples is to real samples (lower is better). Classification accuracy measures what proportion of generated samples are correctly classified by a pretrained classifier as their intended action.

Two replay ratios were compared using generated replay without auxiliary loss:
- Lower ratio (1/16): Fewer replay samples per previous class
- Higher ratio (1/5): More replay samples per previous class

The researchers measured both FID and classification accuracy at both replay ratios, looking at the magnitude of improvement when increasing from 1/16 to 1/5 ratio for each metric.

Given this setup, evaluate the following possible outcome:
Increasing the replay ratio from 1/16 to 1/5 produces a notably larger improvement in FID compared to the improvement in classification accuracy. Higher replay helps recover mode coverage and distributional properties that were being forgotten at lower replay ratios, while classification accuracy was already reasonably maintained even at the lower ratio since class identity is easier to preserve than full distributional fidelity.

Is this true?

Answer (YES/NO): NO